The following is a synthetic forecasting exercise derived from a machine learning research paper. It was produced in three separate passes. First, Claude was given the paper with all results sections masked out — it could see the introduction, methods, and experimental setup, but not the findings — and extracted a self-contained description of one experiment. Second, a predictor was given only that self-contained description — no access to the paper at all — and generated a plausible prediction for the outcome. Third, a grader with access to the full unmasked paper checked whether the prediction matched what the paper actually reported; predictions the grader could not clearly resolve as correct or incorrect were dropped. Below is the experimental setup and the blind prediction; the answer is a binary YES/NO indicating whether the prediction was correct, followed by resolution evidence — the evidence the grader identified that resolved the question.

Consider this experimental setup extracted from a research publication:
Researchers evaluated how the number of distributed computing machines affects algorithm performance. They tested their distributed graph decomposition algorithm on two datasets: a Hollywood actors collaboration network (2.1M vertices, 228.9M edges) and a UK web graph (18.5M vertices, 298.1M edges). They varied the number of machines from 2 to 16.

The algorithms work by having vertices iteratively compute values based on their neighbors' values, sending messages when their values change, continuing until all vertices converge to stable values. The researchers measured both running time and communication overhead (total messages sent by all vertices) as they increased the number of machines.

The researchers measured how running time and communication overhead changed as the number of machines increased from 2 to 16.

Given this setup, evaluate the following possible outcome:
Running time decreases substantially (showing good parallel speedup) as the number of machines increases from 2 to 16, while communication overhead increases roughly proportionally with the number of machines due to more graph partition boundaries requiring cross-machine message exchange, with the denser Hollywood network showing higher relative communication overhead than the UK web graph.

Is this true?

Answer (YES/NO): NO